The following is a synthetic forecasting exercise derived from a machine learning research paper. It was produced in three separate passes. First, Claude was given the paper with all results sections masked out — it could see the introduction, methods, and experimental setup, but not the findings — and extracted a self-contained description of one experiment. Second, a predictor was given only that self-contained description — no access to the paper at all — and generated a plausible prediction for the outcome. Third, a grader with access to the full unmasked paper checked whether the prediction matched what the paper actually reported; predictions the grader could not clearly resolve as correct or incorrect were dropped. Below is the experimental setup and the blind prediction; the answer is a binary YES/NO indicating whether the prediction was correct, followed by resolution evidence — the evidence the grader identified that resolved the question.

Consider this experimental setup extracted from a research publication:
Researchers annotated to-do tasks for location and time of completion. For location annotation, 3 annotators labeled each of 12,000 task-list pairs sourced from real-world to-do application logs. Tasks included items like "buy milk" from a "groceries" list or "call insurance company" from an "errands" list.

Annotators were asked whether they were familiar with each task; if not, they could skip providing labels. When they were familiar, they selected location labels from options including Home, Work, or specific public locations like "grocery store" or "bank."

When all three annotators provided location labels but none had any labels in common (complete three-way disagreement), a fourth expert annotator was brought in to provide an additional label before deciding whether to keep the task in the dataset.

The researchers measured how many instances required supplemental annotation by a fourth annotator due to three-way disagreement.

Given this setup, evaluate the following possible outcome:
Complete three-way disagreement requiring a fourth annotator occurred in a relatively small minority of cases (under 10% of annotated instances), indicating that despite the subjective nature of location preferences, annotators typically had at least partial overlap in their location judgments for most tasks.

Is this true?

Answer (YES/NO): YES